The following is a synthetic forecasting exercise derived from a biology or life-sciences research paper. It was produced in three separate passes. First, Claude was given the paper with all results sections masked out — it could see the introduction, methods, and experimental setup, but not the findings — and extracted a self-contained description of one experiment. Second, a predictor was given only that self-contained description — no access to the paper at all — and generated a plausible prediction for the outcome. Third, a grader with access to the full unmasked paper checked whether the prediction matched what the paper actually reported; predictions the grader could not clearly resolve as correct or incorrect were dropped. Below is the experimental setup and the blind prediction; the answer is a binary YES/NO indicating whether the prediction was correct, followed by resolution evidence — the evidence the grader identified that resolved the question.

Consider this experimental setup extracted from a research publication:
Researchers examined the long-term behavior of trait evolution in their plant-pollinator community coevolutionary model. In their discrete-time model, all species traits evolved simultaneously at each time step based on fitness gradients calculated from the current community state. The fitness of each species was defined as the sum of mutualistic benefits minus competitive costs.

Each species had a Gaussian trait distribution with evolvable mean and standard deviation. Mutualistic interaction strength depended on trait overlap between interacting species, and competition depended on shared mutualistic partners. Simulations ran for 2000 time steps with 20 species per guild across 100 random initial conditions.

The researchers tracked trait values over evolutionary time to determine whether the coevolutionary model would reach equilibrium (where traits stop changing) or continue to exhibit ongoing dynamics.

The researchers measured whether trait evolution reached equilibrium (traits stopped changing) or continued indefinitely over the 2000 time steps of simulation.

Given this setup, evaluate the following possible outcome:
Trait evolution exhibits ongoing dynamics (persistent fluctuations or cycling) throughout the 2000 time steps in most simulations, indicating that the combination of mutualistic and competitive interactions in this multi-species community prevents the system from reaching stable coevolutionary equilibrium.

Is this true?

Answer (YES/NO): NO